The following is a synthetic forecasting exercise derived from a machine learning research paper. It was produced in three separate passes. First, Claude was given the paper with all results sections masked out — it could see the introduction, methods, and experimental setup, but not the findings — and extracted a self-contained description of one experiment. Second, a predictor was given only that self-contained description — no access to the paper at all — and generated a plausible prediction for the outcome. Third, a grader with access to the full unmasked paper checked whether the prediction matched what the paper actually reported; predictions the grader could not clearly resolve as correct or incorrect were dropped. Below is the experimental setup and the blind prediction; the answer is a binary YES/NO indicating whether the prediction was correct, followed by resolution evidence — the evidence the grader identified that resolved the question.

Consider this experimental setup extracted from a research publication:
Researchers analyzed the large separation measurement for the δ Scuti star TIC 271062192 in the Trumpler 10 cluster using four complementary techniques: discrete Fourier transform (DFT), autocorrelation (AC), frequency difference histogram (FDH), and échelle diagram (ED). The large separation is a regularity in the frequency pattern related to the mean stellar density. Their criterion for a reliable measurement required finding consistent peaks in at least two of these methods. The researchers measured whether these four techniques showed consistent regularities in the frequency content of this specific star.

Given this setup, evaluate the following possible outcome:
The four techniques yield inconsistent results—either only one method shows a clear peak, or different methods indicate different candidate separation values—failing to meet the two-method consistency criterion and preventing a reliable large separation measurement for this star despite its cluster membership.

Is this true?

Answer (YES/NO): NO